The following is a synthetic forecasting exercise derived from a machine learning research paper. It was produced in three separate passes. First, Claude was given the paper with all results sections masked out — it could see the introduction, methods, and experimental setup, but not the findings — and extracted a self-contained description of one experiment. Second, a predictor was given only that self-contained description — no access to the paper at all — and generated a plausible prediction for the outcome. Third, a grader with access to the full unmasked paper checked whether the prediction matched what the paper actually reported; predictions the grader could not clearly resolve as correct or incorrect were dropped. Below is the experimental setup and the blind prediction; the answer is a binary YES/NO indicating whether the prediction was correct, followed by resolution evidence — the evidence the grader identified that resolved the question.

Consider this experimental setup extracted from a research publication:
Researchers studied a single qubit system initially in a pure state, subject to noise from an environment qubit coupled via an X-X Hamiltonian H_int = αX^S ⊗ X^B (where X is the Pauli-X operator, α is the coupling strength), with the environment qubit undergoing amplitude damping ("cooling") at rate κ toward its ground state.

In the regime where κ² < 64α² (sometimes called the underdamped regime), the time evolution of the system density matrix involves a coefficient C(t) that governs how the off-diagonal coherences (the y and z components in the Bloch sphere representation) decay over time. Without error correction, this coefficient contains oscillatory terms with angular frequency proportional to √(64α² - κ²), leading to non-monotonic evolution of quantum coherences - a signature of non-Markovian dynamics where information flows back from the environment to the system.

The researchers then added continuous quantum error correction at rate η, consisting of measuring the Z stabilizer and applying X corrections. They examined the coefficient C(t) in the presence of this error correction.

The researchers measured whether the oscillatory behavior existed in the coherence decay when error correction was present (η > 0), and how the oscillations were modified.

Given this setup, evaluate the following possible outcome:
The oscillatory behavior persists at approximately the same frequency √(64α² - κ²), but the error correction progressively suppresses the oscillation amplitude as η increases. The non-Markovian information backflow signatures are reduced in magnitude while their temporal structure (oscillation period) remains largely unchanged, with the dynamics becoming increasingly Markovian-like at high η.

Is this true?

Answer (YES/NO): YES